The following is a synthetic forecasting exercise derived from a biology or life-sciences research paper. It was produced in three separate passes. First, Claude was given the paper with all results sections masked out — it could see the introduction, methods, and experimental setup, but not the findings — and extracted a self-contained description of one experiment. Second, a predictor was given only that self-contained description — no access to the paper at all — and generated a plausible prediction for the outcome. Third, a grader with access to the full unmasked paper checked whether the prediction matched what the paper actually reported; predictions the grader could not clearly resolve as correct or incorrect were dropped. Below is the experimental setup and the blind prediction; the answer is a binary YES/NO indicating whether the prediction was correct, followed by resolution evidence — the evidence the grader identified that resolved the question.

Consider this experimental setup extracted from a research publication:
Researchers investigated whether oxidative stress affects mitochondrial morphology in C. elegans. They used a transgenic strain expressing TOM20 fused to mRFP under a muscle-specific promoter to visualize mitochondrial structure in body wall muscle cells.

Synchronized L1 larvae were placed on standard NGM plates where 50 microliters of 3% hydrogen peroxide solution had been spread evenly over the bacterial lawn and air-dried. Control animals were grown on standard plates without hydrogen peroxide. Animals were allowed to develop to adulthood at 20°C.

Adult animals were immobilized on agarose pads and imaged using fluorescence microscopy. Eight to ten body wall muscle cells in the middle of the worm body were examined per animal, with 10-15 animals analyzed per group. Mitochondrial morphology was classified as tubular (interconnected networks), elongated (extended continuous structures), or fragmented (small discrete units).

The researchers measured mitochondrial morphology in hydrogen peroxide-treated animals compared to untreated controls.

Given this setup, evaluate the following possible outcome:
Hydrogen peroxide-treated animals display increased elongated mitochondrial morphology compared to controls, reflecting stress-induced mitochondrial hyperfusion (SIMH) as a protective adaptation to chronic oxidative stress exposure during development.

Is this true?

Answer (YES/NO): YES